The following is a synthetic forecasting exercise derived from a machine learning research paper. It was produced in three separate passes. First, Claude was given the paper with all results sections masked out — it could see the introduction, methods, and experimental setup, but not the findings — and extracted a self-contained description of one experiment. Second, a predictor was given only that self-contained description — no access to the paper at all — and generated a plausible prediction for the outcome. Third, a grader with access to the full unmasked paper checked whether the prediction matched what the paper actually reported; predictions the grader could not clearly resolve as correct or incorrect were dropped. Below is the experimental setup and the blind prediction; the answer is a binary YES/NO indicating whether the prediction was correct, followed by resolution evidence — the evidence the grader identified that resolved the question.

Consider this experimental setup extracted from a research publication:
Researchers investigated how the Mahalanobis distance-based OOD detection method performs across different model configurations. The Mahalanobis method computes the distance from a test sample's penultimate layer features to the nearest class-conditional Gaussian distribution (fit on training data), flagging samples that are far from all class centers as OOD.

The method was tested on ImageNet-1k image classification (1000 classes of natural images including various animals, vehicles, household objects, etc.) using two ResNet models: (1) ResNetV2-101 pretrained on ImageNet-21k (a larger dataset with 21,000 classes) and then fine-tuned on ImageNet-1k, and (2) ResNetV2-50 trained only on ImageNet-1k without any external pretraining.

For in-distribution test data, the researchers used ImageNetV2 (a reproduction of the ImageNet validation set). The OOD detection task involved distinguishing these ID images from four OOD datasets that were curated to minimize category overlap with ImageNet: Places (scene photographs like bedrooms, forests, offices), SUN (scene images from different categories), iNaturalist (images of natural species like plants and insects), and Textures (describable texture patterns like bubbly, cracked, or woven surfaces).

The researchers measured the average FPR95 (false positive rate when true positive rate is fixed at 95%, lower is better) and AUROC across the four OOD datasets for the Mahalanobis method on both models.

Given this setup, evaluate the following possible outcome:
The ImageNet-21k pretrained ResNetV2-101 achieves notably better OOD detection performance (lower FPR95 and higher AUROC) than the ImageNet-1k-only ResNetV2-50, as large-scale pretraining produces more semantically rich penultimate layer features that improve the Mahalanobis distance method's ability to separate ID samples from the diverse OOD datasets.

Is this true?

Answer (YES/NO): YES